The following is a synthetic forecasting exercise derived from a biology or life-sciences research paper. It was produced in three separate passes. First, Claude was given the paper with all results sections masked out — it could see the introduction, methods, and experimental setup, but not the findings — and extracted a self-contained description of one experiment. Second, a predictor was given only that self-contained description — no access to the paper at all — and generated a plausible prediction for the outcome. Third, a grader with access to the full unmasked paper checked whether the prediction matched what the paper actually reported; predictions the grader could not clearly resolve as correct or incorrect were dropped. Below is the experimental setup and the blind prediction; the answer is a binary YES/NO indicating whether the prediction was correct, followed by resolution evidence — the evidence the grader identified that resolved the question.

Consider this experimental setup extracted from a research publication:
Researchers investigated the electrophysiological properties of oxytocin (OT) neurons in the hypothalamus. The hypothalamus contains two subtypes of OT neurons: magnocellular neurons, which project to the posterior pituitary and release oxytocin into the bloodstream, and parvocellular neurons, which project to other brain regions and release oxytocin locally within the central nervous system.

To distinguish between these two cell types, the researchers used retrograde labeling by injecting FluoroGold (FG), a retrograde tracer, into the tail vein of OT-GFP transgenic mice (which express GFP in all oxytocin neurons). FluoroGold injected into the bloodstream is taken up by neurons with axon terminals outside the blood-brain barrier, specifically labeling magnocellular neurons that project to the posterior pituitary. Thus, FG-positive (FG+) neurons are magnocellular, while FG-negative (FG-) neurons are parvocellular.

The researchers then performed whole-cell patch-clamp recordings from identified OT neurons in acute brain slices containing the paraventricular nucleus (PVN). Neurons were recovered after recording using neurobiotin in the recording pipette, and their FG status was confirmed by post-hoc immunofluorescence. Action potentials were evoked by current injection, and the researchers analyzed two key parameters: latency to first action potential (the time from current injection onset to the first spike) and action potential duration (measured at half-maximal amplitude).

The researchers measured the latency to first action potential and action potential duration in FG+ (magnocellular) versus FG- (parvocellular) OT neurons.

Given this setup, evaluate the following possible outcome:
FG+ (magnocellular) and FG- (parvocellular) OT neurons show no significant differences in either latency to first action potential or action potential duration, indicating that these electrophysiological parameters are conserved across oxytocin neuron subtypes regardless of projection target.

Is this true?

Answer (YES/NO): NO